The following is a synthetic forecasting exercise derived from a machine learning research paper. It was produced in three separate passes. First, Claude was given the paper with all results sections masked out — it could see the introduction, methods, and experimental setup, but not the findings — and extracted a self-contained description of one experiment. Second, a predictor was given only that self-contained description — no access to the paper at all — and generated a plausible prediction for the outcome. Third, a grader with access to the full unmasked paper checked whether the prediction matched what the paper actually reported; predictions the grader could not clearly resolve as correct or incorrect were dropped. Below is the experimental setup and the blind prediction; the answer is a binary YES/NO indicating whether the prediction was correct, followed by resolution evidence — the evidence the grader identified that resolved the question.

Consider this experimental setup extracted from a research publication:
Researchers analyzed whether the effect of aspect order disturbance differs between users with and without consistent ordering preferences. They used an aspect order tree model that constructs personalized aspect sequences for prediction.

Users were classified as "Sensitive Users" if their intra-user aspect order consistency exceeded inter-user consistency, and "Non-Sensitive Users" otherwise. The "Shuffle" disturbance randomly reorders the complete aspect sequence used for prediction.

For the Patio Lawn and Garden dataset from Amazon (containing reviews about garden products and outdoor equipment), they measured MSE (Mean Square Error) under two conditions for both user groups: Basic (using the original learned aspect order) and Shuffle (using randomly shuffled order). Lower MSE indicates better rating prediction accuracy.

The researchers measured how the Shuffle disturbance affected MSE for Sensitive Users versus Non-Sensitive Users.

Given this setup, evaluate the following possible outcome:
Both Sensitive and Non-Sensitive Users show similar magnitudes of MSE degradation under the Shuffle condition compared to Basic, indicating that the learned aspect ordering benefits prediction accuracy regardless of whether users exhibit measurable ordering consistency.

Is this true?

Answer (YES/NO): NO